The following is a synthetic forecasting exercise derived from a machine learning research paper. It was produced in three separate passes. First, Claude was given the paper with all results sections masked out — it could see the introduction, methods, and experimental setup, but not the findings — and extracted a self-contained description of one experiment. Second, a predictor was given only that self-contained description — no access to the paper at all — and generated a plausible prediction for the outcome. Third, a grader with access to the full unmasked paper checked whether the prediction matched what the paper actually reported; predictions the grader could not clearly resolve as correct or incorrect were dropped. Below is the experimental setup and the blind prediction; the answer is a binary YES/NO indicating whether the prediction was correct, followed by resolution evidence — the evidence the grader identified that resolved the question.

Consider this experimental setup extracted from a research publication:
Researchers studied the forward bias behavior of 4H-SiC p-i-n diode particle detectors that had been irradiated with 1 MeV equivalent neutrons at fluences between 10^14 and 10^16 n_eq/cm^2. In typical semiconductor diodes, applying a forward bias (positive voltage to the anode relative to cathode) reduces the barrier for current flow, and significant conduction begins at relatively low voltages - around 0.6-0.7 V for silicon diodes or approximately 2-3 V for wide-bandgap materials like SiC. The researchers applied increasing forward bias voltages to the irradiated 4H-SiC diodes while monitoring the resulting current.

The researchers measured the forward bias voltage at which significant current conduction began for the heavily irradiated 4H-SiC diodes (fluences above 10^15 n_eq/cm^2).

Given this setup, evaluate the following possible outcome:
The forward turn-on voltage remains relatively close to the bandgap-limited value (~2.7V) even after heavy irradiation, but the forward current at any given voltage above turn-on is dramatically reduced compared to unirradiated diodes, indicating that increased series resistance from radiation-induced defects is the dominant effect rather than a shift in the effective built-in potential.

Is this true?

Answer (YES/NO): NO